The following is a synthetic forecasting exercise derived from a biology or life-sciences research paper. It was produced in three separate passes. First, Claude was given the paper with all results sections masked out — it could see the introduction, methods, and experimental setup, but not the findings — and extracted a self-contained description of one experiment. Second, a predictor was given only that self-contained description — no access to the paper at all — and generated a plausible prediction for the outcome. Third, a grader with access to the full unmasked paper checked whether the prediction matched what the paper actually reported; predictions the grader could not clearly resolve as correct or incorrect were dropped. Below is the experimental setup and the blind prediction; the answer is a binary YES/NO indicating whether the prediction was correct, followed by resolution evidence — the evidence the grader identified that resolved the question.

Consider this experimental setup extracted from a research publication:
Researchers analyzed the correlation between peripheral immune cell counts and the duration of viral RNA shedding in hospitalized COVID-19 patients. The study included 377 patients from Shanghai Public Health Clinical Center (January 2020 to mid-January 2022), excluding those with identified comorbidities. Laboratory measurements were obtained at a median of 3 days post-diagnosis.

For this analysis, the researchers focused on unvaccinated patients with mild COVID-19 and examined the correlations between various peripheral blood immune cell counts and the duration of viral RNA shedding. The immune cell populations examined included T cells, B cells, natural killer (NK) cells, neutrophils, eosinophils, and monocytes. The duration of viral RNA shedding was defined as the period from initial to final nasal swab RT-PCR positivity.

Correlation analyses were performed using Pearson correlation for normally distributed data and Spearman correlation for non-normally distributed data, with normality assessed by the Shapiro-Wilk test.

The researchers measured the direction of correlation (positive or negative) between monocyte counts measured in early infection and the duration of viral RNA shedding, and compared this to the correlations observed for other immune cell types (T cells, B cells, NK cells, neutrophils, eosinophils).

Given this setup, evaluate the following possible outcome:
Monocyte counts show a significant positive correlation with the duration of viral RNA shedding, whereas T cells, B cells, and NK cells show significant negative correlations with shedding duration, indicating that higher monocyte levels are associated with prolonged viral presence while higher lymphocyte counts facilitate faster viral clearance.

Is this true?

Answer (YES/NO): YES